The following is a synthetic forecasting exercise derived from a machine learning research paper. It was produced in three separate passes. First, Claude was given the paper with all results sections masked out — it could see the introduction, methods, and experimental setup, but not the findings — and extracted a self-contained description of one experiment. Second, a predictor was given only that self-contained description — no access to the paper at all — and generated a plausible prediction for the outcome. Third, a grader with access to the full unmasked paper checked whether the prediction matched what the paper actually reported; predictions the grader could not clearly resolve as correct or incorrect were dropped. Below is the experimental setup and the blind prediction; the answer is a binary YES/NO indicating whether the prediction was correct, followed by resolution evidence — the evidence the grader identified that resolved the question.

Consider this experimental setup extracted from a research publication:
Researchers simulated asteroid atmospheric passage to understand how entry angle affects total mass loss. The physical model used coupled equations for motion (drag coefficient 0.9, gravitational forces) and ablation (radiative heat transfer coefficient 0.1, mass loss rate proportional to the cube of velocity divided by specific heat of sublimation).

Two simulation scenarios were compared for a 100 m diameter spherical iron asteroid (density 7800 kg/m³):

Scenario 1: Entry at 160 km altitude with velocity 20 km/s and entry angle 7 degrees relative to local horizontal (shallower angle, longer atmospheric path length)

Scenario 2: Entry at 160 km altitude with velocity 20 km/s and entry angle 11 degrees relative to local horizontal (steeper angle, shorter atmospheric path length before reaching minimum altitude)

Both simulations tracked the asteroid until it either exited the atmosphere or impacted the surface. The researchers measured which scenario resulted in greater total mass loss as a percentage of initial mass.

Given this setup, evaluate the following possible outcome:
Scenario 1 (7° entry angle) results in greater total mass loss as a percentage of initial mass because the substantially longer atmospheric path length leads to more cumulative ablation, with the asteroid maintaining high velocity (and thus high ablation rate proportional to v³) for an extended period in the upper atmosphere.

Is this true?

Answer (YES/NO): NO